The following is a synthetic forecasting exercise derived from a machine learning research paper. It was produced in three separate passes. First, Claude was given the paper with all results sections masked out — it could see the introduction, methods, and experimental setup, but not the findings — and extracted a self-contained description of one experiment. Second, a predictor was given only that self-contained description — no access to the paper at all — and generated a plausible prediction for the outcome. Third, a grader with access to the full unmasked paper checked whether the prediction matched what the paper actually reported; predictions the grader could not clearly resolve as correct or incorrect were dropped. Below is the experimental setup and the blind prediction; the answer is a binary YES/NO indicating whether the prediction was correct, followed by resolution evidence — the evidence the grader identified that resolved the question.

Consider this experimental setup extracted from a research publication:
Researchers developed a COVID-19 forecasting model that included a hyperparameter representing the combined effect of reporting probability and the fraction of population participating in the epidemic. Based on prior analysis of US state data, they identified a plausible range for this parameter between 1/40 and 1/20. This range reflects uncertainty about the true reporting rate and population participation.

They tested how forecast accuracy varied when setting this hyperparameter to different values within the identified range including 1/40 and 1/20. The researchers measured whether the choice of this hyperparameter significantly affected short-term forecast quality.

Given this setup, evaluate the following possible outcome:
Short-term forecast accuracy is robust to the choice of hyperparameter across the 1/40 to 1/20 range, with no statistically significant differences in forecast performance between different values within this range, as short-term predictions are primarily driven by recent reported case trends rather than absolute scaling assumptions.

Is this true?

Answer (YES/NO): YES